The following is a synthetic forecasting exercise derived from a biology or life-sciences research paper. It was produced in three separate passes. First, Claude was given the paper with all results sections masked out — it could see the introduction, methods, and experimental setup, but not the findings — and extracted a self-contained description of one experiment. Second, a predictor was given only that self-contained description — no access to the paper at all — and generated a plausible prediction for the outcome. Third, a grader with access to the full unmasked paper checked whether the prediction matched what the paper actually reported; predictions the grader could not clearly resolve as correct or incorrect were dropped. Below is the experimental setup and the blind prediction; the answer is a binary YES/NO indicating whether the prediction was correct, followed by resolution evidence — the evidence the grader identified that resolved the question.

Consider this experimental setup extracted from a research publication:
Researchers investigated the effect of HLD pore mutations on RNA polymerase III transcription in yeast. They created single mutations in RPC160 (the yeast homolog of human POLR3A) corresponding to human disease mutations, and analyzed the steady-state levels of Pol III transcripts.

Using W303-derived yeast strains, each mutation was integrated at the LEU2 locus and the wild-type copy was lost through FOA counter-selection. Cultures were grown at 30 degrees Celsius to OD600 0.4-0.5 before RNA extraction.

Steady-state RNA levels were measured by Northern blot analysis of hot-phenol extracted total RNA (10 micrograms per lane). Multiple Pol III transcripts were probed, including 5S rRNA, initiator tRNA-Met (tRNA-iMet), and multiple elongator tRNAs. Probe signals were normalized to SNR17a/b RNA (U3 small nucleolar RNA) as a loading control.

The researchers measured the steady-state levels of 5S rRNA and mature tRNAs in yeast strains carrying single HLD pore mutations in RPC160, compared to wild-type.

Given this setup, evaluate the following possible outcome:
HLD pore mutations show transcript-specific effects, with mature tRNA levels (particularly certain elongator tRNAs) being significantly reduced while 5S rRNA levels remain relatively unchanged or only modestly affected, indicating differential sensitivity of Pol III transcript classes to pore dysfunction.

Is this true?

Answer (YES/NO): NO